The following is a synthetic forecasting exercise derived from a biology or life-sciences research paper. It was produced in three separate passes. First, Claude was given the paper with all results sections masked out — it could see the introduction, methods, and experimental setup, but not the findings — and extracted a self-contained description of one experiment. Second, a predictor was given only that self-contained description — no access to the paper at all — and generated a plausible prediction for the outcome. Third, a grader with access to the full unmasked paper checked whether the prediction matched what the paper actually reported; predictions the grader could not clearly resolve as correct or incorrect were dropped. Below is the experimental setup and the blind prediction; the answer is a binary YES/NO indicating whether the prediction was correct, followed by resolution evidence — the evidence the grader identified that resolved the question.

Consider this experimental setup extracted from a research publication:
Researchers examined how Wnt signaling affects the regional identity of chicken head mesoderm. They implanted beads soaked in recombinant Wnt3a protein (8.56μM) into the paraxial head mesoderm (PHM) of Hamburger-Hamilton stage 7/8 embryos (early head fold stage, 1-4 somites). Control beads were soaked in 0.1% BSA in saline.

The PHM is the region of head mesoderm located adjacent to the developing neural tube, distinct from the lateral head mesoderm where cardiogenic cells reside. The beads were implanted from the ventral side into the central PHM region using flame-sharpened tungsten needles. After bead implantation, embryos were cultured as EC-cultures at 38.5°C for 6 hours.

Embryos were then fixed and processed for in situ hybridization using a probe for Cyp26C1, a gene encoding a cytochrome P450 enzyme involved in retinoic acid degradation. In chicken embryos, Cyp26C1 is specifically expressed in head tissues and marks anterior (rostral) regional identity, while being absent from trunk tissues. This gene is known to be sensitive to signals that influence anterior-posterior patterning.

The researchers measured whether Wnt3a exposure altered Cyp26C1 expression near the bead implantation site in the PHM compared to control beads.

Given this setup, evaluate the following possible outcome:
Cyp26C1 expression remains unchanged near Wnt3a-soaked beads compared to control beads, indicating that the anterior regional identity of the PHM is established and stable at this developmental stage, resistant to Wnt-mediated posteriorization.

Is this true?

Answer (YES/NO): NO